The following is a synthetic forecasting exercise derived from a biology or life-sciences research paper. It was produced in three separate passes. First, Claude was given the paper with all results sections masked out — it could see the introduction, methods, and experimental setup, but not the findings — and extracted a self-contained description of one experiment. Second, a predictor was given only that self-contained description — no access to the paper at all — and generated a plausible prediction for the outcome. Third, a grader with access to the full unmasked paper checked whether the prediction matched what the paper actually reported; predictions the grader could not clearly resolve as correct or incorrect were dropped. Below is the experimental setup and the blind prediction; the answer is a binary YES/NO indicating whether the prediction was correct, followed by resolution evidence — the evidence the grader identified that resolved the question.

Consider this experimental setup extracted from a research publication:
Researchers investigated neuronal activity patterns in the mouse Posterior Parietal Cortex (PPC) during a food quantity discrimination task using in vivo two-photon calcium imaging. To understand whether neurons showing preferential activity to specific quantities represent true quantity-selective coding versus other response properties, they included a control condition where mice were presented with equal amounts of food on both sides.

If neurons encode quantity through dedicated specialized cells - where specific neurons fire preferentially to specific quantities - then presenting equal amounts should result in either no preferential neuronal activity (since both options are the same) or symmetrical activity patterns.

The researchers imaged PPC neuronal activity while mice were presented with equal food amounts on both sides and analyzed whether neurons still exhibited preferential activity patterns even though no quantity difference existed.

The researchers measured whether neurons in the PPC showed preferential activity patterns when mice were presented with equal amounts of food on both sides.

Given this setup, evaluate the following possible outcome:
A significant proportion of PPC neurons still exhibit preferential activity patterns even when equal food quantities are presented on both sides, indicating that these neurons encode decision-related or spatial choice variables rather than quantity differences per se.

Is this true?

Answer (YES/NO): YES